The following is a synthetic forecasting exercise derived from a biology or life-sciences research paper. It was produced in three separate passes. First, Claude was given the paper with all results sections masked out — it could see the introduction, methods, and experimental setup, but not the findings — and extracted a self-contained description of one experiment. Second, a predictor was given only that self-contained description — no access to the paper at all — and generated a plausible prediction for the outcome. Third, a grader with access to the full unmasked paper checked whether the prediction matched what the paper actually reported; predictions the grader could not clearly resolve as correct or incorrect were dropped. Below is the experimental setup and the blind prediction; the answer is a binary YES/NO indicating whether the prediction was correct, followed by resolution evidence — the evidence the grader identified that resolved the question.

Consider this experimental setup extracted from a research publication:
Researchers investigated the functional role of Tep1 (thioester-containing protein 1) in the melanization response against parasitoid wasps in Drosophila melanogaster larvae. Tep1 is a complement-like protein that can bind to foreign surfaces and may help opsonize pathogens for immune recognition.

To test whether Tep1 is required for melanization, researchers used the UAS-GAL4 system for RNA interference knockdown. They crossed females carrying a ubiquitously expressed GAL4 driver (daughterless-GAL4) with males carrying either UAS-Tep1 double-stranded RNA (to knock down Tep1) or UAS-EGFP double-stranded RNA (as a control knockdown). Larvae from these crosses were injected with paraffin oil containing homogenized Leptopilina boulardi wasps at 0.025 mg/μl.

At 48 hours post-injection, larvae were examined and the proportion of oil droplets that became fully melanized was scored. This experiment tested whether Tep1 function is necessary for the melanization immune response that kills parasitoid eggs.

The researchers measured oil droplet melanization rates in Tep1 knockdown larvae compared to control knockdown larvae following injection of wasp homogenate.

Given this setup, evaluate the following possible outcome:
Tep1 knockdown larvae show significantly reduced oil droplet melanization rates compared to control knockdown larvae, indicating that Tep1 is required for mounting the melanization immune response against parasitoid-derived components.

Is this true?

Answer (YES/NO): YES